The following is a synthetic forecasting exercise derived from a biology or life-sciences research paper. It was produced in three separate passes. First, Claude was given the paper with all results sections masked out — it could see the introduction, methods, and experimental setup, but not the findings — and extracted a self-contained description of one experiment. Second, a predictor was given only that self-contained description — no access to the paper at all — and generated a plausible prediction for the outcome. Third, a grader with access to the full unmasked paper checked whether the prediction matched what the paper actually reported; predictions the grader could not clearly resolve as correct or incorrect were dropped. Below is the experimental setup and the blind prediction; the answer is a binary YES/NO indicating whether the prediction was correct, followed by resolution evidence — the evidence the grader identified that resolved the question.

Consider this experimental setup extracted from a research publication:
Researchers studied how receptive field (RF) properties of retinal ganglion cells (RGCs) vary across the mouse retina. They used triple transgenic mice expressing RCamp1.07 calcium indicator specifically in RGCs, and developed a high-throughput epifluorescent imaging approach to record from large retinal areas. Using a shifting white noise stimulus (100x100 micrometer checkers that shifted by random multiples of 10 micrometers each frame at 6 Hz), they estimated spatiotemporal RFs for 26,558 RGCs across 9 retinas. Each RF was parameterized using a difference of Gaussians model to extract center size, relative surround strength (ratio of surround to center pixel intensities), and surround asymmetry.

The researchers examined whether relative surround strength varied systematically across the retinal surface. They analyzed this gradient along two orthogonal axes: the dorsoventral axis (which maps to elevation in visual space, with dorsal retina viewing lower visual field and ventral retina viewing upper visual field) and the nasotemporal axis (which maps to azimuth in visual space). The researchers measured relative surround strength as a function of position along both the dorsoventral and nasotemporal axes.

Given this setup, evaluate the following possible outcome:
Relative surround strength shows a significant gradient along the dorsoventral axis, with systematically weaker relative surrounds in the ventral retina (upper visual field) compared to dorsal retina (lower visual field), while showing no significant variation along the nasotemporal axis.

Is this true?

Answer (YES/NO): NO